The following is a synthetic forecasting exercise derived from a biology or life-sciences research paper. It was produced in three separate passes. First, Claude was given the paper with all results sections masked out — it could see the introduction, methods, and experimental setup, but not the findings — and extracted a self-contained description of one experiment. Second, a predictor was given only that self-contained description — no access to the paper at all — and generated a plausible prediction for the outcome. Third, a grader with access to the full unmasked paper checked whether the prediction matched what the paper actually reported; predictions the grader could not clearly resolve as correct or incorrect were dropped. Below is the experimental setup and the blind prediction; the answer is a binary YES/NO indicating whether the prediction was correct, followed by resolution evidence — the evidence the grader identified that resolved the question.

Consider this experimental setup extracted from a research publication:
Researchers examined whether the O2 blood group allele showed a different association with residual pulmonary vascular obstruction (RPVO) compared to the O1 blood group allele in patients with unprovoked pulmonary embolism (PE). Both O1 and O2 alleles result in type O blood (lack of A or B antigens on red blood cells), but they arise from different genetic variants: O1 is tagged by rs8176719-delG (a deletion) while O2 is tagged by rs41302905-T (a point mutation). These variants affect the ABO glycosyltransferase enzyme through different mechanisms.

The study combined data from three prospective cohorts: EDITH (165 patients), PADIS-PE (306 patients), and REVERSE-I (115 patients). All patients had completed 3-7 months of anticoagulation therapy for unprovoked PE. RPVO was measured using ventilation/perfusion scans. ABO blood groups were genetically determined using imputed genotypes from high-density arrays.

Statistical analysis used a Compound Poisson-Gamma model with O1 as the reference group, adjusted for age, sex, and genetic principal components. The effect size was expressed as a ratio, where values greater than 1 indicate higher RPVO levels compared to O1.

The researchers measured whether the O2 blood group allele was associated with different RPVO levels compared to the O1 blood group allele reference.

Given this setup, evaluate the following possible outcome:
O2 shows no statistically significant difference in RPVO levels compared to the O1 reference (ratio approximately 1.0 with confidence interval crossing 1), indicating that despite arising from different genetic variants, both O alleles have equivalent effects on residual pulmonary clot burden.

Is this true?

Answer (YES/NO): YES